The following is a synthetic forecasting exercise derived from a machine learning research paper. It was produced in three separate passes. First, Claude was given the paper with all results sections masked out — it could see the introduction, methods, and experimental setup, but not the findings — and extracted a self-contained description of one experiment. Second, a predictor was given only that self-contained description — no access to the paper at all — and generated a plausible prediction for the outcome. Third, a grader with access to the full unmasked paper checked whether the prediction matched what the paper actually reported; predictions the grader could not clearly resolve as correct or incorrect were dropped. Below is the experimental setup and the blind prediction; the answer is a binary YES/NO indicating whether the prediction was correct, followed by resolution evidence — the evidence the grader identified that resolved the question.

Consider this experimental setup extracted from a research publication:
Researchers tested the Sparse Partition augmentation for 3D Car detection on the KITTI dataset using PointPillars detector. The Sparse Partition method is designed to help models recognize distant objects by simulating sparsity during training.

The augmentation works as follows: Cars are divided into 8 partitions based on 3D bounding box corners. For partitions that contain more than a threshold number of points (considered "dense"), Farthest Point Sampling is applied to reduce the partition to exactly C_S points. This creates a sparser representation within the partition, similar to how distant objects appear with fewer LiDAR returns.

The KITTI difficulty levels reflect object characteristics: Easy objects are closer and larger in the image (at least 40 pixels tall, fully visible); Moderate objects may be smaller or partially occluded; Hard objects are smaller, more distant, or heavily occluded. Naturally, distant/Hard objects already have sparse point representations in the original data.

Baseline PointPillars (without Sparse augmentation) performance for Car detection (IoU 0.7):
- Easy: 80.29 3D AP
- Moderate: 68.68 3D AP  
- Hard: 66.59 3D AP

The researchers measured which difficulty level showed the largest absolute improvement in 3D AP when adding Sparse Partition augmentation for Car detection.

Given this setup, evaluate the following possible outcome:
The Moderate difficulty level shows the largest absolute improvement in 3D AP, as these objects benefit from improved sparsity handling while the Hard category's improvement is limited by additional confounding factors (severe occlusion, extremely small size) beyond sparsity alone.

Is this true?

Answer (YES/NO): NO